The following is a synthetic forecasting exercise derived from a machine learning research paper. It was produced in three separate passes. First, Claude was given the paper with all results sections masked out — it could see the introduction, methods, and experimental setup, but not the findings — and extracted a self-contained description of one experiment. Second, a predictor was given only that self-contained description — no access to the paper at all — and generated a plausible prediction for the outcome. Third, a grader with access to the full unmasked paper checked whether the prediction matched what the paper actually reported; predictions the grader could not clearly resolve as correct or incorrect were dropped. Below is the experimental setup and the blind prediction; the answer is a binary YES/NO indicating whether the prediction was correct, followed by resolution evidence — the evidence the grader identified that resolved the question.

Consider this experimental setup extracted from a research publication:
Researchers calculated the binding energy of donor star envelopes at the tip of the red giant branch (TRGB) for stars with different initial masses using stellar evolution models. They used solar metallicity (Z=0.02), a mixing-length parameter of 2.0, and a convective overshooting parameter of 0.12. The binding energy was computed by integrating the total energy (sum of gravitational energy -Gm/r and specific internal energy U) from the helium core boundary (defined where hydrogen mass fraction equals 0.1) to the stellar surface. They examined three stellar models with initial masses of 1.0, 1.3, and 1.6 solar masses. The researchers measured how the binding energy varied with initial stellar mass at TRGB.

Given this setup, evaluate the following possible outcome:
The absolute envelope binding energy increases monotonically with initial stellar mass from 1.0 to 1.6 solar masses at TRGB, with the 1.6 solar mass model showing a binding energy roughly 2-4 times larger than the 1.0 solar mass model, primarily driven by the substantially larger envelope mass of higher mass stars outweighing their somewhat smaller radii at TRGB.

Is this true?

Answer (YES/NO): NO